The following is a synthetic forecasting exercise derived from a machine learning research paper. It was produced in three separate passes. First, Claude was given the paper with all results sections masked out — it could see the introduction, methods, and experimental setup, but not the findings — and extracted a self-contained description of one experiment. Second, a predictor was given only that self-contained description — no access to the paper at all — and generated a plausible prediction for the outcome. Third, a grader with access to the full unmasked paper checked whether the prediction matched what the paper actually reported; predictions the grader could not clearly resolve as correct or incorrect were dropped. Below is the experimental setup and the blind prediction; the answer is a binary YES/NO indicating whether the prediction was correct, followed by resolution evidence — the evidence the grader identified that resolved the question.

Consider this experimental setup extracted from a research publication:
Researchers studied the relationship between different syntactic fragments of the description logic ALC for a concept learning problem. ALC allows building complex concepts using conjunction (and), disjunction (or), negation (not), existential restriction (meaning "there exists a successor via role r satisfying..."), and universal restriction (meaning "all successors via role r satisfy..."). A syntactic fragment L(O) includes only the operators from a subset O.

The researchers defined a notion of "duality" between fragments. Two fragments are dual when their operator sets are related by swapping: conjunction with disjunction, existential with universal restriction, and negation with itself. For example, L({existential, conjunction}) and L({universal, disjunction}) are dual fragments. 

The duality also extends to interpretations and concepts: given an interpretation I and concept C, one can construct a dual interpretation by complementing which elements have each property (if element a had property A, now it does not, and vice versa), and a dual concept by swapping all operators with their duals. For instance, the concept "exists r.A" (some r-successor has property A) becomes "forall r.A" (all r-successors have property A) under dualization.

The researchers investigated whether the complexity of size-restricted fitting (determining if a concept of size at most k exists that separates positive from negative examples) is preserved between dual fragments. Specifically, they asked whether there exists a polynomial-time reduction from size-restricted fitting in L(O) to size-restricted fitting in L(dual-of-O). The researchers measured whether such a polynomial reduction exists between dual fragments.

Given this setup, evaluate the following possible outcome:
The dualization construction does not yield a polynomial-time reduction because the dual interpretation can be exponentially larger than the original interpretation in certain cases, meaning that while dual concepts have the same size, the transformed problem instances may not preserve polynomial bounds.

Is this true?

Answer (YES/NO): NO